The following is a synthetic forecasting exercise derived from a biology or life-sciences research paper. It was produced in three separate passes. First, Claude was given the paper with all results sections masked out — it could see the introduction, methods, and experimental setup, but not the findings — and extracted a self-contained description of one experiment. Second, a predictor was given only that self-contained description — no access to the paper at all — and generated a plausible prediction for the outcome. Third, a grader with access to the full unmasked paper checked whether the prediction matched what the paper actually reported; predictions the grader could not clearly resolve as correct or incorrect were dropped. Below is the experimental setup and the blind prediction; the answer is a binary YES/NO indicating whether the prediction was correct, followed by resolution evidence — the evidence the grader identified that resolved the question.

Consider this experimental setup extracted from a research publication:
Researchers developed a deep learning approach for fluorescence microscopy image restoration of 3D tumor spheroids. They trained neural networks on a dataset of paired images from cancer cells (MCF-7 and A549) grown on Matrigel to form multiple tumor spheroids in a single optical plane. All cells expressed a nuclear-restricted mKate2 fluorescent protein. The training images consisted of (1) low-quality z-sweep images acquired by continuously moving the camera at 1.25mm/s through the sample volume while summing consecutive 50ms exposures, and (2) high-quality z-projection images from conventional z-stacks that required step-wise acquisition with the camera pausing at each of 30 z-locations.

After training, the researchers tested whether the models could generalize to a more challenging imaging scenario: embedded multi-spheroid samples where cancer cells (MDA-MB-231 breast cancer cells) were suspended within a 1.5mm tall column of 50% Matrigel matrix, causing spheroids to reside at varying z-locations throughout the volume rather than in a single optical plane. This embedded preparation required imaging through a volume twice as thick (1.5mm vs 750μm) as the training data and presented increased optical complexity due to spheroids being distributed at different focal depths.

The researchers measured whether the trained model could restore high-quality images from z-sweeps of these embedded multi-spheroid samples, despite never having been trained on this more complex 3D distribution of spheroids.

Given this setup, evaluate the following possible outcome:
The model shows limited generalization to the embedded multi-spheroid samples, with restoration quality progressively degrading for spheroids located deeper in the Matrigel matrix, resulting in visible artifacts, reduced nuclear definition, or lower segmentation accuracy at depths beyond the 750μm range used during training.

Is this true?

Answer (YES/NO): NO